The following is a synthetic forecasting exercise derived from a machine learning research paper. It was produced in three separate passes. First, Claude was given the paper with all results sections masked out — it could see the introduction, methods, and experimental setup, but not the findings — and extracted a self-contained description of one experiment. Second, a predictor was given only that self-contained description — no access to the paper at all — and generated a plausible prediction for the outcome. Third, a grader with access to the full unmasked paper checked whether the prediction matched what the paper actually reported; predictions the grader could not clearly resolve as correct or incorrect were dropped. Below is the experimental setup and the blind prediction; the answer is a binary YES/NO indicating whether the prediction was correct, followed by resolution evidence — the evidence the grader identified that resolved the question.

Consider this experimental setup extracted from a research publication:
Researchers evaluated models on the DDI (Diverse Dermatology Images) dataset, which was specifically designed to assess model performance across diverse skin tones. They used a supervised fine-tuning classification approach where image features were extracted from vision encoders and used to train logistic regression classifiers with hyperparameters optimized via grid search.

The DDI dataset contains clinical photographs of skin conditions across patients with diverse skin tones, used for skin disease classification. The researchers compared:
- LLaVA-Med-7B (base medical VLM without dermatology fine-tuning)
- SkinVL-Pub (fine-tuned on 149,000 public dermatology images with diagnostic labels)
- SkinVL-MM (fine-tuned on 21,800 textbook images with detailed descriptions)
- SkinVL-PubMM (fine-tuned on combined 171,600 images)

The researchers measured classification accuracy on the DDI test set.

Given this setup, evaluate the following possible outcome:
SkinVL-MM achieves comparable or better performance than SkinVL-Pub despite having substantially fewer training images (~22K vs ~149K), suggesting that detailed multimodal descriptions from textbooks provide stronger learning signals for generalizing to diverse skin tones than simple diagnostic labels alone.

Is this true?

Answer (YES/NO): NO